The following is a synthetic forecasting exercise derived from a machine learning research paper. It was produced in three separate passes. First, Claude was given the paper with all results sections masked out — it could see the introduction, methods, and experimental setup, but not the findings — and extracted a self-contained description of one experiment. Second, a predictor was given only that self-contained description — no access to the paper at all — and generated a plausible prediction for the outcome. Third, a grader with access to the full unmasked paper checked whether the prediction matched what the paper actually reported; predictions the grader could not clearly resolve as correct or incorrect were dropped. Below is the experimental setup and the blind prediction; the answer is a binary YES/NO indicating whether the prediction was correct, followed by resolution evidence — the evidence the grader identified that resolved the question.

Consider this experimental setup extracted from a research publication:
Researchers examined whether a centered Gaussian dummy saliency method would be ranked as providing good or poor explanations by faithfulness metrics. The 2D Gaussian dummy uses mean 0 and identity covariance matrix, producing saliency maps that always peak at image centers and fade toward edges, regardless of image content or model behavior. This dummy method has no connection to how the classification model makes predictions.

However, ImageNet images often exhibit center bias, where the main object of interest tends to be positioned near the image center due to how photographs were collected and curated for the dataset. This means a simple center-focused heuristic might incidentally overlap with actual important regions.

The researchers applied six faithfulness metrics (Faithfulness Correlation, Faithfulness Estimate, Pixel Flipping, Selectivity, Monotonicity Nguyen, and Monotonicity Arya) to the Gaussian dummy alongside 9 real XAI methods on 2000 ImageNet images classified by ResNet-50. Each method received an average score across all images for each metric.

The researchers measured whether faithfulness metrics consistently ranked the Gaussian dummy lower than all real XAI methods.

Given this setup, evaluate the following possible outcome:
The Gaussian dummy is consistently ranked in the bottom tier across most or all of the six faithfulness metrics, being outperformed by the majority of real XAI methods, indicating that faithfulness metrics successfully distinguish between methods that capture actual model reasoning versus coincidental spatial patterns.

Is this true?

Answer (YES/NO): NO